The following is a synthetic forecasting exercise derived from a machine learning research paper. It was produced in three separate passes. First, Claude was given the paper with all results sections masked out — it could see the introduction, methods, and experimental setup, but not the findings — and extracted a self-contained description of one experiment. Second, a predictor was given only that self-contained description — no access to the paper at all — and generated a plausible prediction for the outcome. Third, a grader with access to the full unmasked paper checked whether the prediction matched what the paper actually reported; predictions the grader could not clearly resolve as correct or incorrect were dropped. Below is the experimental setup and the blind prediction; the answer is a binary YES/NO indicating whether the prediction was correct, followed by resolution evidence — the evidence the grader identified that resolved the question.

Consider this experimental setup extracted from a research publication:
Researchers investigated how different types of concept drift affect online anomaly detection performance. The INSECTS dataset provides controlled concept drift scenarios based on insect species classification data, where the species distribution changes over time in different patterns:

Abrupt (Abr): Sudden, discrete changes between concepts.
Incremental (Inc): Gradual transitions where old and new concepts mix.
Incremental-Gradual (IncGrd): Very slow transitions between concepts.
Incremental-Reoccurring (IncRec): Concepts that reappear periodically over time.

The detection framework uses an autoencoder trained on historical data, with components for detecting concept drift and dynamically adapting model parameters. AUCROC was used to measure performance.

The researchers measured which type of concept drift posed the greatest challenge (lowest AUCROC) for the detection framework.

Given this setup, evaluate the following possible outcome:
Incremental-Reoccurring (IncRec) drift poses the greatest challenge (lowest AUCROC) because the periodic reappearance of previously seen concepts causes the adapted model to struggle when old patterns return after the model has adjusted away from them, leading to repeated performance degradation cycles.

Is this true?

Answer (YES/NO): NO